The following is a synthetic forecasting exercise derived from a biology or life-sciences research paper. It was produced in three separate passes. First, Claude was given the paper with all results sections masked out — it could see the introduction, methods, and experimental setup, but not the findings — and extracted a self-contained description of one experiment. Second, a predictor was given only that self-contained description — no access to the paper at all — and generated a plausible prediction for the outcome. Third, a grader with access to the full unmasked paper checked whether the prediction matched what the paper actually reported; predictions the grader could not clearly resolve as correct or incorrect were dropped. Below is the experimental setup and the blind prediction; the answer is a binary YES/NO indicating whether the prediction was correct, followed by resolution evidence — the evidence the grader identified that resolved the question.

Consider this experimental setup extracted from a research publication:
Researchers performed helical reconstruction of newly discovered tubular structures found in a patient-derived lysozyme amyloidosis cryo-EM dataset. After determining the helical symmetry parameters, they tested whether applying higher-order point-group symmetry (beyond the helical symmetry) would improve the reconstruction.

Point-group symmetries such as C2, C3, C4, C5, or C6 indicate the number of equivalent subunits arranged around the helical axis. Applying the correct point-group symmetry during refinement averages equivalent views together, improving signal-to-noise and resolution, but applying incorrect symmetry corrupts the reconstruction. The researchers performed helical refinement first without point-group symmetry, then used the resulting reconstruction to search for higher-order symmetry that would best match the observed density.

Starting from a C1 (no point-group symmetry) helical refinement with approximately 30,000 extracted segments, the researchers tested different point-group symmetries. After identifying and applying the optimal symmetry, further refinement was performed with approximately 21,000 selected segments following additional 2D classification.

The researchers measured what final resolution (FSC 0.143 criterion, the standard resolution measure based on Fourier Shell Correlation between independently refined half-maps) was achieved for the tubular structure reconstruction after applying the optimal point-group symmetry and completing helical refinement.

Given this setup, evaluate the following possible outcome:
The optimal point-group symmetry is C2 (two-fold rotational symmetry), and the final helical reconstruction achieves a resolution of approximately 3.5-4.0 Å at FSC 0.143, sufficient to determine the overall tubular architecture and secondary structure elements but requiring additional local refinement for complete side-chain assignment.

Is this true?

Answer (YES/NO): NO